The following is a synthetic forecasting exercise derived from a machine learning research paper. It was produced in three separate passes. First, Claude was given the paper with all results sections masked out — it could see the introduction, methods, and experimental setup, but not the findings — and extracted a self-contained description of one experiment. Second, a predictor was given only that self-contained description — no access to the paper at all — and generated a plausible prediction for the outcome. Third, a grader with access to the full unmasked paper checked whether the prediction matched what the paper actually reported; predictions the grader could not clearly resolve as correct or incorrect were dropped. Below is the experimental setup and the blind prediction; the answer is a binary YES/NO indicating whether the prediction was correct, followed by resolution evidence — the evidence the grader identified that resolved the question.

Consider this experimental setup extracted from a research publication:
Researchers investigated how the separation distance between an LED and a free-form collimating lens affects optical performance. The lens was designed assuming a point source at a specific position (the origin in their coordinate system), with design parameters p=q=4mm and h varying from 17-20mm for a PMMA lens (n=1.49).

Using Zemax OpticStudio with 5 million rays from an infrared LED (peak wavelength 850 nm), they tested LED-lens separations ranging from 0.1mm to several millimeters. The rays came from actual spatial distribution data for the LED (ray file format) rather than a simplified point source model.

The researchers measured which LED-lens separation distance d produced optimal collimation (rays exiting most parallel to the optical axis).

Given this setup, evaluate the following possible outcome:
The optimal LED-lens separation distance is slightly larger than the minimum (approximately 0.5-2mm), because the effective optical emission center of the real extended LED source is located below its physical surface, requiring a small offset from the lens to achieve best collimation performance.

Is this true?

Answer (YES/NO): NO